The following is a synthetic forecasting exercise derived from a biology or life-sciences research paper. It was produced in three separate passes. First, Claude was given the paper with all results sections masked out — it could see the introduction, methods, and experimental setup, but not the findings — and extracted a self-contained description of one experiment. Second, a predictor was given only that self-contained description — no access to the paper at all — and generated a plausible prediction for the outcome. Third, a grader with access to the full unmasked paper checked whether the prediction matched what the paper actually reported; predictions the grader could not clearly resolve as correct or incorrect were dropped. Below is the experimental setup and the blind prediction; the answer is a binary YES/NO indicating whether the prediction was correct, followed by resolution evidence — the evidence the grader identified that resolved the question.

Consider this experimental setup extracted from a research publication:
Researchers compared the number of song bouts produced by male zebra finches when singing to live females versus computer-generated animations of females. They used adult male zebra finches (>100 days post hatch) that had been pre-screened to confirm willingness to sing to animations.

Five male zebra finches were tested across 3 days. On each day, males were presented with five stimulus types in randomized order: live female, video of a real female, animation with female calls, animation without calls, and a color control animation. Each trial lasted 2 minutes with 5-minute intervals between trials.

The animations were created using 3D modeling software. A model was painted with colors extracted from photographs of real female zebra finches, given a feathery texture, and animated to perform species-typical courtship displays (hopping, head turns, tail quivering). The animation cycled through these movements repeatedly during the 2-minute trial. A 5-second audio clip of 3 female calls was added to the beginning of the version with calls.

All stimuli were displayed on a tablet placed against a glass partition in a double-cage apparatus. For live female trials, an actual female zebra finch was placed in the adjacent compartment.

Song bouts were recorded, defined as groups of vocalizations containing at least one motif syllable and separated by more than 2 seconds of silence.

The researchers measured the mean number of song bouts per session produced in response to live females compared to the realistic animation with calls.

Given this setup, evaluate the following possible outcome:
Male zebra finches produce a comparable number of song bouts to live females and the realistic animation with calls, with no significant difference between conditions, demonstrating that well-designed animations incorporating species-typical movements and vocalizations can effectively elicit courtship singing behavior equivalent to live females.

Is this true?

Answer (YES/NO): YES